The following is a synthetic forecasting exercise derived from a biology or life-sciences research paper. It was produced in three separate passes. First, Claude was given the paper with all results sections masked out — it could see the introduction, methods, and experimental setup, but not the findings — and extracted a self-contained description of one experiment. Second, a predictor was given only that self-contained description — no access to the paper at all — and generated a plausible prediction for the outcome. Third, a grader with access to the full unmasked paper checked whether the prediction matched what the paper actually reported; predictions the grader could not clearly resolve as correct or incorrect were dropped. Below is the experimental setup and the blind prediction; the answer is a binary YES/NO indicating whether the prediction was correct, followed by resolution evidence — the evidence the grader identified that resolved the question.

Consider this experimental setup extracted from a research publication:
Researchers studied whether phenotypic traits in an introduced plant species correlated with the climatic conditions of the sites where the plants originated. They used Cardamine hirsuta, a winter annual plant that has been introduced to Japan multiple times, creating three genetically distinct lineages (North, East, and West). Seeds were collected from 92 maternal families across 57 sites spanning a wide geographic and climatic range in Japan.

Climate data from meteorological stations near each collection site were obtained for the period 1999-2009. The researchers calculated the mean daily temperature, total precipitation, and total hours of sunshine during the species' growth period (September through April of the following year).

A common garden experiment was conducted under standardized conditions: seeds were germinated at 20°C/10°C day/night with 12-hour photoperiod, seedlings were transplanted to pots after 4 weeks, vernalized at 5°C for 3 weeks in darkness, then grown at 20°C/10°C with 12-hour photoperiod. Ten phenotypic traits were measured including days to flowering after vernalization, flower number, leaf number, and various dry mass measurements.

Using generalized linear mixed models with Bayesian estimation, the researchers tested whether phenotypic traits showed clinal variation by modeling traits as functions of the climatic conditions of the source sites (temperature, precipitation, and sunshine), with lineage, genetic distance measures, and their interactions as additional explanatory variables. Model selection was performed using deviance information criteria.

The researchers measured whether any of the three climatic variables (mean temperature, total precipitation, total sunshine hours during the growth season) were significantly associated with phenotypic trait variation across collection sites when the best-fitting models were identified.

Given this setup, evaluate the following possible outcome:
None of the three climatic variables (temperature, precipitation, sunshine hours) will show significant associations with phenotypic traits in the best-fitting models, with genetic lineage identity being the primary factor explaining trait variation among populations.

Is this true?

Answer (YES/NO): NO